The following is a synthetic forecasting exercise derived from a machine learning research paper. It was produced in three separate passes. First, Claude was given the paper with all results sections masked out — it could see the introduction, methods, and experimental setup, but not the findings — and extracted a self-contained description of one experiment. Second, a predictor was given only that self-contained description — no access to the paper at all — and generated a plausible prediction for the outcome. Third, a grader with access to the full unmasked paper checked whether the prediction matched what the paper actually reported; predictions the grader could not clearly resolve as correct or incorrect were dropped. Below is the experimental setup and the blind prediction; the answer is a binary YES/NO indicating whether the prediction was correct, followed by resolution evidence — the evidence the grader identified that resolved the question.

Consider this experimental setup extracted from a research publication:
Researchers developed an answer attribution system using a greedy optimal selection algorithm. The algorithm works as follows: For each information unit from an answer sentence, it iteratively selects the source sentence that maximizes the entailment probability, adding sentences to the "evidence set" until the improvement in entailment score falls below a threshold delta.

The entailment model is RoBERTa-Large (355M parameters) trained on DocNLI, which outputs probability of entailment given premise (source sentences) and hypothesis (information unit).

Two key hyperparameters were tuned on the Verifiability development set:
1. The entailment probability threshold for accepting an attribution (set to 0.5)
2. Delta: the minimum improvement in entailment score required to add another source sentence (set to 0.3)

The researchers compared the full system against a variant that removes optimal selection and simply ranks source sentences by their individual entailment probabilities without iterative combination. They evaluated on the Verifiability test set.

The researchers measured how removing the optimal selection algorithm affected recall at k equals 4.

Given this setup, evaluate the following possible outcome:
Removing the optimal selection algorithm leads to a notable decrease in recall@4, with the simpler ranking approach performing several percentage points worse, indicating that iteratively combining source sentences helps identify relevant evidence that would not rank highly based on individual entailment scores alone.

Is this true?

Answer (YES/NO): YES